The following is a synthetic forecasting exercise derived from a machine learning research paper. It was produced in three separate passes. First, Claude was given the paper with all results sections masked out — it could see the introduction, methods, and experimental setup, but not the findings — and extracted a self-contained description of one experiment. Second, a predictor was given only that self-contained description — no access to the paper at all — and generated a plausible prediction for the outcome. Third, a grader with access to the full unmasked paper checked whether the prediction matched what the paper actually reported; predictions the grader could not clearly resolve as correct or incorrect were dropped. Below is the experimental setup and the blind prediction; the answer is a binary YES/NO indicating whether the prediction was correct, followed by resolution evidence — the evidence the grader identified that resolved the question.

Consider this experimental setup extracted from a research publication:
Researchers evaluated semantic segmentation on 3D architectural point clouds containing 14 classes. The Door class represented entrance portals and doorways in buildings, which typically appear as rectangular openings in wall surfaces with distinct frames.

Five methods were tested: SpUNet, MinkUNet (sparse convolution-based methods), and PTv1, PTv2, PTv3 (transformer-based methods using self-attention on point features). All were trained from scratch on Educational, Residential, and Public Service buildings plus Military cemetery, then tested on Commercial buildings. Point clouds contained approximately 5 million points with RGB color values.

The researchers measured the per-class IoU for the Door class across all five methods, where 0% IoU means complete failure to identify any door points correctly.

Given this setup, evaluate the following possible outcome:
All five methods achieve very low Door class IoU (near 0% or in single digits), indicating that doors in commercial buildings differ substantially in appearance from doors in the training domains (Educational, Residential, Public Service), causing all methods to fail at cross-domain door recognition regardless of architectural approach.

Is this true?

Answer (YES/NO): YES